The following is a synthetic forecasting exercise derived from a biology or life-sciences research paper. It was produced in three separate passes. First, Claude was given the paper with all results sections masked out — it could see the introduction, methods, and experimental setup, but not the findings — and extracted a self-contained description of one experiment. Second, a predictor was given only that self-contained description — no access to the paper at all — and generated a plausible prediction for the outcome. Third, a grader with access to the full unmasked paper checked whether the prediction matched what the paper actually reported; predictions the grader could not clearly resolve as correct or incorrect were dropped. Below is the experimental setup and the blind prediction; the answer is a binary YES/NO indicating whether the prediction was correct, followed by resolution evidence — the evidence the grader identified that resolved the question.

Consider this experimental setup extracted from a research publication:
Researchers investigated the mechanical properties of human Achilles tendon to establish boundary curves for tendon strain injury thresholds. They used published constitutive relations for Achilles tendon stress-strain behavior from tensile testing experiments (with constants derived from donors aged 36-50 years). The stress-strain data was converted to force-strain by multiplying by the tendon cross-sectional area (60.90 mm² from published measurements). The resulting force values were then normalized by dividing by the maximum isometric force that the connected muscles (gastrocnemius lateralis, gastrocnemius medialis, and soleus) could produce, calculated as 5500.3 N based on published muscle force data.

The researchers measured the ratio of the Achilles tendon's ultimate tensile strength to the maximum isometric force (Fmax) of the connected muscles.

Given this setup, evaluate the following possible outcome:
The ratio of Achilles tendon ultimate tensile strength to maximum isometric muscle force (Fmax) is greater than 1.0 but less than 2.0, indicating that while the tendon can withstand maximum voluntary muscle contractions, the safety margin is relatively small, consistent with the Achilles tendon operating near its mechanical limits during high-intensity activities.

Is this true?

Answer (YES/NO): NO